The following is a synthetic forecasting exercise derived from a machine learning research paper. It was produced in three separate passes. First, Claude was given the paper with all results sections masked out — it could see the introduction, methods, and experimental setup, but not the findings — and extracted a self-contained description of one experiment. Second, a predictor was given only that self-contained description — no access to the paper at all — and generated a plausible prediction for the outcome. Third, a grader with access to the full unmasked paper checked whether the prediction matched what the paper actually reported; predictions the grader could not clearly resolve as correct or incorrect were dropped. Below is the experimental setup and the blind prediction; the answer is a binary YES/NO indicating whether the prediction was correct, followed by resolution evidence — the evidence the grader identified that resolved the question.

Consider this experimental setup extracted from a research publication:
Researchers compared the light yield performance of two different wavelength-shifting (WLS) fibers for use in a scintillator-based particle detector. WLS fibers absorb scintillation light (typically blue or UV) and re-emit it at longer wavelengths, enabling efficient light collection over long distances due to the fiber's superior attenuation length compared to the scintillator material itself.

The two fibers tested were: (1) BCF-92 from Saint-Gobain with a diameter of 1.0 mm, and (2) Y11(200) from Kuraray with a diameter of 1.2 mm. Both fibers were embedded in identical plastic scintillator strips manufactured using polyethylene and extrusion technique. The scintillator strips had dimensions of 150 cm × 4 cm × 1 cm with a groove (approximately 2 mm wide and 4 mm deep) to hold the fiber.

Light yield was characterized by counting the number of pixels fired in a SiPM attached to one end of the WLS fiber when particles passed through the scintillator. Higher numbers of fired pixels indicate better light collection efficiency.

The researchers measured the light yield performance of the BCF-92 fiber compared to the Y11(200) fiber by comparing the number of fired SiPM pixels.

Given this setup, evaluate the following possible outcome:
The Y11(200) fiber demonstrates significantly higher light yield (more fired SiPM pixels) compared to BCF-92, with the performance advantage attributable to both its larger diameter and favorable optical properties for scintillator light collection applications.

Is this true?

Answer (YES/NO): YES